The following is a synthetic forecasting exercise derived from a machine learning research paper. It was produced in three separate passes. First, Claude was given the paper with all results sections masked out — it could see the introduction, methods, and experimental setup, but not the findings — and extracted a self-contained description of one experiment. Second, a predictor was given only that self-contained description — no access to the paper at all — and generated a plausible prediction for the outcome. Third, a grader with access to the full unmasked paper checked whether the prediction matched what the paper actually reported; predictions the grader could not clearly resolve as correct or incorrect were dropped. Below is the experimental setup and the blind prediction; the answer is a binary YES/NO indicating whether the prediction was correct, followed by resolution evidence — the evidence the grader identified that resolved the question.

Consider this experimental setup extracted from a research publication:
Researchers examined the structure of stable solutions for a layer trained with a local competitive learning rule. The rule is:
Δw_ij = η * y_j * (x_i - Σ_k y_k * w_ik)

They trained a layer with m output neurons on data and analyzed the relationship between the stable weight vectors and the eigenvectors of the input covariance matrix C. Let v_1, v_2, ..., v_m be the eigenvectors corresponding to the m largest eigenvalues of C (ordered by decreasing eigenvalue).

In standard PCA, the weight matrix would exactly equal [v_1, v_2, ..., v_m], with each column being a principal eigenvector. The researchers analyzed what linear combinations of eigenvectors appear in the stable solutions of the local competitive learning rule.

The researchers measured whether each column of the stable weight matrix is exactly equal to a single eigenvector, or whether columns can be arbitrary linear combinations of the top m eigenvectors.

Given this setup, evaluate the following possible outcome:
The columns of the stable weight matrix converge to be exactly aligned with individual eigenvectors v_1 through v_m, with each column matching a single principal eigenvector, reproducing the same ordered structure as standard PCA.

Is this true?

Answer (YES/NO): NO